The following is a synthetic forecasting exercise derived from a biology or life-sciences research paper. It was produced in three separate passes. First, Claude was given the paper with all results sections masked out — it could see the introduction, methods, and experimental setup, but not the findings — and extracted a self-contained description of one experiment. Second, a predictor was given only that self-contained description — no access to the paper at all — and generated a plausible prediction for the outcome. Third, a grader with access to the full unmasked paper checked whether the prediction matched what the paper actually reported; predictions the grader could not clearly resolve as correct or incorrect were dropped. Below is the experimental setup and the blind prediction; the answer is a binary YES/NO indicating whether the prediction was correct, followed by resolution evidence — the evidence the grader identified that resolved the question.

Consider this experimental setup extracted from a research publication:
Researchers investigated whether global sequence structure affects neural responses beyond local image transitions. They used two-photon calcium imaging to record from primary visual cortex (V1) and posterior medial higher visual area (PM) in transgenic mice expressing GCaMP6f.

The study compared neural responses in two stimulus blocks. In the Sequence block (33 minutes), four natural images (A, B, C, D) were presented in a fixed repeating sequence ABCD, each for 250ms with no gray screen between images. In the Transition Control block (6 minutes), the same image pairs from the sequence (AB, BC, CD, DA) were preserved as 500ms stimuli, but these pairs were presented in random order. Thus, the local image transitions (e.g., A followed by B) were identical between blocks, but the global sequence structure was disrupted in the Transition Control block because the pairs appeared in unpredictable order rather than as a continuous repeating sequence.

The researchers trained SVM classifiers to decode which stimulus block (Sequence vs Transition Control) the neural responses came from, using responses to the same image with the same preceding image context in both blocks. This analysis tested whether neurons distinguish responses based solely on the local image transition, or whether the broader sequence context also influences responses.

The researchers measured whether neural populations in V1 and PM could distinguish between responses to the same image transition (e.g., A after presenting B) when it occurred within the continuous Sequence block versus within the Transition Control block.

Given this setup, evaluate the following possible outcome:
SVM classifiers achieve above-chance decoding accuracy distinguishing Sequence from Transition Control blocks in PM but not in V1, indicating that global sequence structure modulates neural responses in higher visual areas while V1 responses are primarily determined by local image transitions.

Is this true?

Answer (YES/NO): NO